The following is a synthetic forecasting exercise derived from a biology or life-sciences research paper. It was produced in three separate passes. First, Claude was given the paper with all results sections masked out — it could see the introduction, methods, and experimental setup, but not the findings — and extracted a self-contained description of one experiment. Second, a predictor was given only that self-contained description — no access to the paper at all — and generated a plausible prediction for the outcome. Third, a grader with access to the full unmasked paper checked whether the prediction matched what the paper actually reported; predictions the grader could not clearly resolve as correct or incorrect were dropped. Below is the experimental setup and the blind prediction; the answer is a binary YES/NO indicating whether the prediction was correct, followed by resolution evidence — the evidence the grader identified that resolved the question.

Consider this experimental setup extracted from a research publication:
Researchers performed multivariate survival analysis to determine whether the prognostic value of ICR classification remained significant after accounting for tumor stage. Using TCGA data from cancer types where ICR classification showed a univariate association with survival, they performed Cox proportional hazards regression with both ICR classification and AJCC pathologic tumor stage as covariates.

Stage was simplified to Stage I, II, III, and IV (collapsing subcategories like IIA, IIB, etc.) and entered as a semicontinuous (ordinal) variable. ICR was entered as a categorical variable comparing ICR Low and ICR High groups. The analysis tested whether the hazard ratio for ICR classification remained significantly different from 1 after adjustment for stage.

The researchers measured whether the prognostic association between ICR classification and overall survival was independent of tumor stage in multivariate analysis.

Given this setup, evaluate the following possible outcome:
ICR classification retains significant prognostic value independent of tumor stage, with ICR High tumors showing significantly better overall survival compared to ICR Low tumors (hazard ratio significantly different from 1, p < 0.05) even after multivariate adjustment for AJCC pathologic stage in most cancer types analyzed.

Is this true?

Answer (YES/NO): YES